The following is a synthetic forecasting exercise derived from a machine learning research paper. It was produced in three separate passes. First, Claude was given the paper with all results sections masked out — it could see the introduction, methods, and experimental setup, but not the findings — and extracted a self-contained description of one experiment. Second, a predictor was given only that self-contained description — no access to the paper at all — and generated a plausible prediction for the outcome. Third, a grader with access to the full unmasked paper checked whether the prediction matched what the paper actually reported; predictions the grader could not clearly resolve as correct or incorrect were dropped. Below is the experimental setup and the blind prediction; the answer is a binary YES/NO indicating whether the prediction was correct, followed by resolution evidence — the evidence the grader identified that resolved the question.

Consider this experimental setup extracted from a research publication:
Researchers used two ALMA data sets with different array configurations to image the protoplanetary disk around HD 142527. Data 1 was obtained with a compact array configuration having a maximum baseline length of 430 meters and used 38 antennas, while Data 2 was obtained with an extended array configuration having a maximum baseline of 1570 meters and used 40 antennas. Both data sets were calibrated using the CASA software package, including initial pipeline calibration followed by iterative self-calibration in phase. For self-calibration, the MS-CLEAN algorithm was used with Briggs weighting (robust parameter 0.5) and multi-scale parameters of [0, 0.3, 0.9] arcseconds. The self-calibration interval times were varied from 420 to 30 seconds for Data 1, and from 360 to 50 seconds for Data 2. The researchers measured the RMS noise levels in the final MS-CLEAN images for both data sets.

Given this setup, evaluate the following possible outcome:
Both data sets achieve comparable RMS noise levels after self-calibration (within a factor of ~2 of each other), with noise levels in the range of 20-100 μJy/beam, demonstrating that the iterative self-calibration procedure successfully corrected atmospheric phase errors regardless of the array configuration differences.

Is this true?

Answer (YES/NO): NO